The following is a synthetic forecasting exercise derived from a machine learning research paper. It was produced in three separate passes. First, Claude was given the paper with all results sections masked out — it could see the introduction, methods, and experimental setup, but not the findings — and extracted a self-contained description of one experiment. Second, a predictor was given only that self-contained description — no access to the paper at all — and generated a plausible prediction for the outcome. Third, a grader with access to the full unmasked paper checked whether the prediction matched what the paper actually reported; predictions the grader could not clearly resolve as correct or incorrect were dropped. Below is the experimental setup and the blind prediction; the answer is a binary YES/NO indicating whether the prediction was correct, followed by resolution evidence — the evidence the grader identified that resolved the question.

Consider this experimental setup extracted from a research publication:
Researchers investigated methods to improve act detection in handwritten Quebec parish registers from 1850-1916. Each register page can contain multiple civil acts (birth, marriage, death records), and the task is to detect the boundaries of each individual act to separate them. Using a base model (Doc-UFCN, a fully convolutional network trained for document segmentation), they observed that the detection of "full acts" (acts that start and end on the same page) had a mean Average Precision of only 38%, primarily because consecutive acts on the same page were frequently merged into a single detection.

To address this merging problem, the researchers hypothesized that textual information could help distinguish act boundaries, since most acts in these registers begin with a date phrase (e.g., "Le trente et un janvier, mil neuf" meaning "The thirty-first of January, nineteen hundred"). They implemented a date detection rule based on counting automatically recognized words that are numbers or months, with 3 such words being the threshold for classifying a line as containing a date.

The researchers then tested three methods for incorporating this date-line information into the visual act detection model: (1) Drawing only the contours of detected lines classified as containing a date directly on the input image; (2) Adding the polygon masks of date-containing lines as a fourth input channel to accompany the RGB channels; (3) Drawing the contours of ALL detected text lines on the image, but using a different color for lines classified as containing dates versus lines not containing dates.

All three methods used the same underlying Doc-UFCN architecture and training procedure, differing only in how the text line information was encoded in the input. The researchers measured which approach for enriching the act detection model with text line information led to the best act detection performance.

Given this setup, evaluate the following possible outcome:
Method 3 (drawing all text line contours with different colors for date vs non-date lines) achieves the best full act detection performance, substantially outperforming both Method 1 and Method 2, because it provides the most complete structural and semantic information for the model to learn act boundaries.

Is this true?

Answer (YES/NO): YES